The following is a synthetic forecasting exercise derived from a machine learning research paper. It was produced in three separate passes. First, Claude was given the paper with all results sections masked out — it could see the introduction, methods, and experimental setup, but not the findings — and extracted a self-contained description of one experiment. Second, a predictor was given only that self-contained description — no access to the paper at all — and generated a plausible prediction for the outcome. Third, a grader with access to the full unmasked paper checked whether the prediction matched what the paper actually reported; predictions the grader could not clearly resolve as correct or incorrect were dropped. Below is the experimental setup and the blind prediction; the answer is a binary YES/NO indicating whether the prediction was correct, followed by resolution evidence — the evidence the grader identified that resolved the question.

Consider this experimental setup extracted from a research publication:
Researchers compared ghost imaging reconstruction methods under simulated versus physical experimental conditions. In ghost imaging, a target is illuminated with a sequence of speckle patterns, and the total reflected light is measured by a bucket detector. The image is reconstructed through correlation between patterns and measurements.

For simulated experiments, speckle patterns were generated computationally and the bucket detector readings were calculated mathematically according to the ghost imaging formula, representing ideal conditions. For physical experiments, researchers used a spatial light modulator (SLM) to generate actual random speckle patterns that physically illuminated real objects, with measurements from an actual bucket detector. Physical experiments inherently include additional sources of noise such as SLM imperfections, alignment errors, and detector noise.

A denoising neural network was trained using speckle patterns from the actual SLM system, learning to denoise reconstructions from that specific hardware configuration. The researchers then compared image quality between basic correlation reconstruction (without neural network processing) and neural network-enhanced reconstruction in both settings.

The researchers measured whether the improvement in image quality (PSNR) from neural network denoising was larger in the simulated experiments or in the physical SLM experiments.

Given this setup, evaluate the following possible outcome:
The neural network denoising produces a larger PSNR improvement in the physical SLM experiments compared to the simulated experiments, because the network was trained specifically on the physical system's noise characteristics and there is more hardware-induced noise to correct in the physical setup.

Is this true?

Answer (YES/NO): YES